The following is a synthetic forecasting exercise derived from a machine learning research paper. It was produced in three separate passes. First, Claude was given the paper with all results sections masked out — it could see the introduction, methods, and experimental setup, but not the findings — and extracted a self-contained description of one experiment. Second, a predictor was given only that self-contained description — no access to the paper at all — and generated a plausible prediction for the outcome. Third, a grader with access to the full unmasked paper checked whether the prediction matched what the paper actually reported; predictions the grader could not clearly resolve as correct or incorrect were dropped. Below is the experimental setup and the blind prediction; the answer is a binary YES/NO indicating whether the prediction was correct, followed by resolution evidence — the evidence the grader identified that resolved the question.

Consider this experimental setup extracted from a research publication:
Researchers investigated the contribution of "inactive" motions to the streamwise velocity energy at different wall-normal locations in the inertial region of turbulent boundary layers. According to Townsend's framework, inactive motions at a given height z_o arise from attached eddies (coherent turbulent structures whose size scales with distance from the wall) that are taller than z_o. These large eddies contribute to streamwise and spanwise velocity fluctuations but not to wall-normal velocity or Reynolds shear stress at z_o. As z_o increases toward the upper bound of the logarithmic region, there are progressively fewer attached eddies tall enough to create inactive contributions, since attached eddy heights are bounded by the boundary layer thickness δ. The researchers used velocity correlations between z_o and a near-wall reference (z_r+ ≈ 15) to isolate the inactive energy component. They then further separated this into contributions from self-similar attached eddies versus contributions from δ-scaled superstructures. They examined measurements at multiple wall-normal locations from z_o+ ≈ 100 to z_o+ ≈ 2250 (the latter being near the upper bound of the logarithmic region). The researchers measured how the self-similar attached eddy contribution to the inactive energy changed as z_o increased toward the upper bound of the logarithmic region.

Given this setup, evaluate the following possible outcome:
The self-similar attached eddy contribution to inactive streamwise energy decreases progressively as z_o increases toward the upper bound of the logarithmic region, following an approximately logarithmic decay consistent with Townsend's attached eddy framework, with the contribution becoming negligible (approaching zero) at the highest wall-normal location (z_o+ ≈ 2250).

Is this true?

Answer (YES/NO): YES